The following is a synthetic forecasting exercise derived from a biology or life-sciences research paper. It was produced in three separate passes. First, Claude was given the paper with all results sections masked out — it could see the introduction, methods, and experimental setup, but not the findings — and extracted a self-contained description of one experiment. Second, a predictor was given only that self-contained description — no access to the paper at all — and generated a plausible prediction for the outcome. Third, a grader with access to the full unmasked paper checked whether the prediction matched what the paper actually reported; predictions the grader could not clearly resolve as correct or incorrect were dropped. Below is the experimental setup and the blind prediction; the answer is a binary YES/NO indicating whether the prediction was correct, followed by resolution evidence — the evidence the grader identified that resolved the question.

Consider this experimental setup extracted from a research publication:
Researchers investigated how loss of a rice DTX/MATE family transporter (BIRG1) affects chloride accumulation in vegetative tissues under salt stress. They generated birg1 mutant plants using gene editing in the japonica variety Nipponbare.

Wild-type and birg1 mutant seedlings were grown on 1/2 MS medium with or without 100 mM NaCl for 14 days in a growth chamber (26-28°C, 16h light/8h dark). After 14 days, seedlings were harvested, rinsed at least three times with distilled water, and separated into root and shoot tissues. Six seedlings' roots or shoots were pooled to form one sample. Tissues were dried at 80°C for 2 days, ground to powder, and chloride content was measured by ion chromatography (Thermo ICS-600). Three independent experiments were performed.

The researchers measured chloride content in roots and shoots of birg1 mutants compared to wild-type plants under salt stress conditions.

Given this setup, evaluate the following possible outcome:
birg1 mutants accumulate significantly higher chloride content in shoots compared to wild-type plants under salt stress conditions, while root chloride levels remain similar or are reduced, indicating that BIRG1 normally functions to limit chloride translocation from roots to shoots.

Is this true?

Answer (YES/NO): NO